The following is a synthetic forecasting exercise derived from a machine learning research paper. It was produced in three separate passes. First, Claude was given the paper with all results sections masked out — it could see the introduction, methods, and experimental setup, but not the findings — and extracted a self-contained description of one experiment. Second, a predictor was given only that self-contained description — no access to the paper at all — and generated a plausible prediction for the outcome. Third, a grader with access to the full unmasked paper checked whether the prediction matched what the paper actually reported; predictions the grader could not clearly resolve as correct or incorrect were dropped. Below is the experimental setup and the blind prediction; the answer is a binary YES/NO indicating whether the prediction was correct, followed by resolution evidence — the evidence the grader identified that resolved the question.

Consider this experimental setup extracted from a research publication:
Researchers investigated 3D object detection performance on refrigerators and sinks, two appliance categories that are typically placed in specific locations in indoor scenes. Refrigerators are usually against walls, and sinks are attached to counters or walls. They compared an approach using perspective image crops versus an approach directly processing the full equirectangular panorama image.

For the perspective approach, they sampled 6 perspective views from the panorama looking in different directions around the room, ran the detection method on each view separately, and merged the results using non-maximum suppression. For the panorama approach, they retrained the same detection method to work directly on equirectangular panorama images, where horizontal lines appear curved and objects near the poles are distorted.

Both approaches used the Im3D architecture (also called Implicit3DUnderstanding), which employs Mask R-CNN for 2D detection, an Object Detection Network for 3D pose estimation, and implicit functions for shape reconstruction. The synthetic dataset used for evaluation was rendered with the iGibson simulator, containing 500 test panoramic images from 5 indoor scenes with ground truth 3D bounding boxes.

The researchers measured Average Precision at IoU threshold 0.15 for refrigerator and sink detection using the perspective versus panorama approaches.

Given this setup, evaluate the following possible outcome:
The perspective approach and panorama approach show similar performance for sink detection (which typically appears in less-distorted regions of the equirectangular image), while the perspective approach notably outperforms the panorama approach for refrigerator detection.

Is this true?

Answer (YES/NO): NO